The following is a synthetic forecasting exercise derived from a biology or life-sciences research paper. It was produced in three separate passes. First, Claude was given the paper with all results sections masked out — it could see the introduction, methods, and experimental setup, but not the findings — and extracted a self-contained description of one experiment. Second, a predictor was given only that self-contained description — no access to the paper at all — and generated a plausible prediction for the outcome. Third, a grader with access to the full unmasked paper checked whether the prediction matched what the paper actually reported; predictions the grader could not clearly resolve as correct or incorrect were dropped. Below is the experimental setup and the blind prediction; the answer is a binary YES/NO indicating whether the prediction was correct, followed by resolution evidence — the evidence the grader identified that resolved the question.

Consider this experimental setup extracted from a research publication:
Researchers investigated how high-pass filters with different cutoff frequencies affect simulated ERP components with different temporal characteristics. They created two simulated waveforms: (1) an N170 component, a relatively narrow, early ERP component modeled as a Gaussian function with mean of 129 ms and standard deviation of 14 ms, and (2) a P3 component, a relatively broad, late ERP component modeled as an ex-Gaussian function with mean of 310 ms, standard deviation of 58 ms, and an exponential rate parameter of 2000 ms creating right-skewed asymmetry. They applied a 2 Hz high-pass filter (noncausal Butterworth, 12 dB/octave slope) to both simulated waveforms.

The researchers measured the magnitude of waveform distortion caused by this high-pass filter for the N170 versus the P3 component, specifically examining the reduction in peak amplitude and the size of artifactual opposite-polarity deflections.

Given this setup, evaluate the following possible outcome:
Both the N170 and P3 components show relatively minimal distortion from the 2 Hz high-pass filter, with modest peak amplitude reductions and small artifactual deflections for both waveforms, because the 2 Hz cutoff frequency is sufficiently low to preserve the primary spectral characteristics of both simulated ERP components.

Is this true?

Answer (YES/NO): NO